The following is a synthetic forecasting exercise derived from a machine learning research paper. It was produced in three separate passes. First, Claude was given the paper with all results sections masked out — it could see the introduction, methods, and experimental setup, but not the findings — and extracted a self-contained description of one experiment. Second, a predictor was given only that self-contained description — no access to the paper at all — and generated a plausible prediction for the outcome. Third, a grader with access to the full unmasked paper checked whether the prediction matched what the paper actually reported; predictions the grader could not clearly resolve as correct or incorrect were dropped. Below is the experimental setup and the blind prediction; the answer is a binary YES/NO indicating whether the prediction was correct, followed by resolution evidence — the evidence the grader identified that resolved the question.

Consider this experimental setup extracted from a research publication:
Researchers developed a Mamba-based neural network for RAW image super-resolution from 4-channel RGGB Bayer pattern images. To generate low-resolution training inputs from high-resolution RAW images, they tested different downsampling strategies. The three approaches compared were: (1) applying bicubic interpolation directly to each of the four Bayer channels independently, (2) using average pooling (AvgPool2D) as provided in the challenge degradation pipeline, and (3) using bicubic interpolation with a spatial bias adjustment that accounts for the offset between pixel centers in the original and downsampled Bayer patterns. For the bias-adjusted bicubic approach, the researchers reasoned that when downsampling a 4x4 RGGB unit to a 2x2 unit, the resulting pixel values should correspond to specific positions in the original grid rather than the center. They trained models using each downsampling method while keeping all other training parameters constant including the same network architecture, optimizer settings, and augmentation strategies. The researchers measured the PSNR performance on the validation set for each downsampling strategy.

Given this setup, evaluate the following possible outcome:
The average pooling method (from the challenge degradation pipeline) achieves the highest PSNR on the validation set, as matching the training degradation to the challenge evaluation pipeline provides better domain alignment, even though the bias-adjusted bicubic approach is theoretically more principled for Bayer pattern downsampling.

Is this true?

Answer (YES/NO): YES